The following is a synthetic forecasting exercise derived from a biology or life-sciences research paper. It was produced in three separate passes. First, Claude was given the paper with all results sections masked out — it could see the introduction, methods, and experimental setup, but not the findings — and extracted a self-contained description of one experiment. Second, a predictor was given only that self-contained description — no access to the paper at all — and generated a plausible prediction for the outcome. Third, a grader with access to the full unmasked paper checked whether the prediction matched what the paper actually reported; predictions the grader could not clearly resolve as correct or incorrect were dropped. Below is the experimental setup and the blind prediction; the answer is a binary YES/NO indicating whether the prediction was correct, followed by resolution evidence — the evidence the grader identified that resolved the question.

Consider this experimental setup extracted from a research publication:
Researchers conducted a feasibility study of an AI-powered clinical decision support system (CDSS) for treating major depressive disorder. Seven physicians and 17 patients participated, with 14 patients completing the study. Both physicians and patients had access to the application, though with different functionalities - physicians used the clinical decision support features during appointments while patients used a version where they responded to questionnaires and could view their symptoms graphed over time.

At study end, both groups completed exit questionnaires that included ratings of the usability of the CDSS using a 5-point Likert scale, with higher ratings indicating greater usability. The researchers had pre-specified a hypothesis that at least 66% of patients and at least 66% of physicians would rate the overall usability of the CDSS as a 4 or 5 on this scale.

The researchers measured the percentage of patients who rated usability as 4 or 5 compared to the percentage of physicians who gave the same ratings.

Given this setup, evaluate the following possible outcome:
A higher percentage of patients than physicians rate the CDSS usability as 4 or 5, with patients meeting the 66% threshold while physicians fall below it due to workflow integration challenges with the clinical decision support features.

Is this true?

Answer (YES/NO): NO